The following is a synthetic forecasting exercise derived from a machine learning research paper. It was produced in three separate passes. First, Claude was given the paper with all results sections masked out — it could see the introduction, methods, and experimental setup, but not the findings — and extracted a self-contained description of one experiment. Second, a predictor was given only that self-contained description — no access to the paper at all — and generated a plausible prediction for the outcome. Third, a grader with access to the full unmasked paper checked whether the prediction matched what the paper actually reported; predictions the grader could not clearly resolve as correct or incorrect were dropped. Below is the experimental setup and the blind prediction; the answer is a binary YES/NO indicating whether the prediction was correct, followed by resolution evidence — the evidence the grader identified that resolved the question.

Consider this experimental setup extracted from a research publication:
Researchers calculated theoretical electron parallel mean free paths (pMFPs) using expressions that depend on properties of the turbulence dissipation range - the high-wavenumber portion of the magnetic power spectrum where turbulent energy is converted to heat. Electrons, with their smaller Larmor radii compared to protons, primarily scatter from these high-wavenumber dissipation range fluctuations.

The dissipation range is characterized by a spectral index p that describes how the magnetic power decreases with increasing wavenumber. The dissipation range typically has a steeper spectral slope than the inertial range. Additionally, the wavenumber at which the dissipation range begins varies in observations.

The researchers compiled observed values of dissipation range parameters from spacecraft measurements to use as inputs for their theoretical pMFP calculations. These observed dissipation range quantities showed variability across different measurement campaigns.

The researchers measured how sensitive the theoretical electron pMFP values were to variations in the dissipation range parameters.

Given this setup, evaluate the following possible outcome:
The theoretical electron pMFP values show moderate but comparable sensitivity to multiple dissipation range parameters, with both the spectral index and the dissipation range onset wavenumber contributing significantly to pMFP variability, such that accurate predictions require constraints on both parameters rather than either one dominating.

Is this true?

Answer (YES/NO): NO